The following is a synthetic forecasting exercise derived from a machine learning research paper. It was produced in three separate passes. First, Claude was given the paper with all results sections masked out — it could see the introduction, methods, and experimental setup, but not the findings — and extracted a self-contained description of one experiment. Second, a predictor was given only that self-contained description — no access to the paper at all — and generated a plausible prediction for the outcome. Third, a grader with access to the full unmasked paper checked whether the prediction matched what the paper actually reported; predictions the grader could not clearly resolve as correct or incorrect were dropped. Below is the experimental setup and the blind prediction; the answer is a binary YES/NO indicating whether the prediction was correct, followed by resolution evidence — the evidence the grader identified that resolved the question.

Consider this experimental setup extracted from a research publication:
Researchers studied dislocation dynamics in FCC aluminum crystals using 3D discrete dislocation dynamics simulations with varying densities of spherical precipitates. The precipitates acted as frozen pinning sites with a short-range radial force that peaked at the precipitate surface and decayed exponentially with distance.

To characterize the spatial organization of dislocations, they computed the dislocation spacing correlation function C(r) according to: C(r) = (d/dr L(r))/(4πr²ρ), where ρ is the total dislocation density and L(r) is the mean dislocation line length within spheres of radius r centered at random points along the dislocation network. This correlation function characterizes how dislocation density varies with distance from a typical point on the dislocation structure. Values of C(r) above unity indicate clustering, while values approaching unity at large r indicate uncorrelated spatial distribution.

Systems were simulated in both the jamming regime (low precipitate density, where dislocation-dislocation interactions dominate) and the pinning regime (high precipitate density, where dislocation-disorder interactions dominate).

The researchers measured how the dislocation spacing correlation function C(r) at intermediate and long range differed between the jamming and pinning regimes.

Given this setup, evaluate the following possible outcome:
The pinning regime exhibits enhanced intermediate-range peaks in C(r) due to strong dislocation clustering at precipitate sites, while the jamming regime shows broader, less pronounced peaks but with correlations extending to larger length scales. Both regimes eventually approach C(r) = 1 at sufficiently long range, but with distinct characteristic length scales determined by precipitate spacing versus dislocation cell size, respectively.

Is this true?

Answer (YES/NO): NO